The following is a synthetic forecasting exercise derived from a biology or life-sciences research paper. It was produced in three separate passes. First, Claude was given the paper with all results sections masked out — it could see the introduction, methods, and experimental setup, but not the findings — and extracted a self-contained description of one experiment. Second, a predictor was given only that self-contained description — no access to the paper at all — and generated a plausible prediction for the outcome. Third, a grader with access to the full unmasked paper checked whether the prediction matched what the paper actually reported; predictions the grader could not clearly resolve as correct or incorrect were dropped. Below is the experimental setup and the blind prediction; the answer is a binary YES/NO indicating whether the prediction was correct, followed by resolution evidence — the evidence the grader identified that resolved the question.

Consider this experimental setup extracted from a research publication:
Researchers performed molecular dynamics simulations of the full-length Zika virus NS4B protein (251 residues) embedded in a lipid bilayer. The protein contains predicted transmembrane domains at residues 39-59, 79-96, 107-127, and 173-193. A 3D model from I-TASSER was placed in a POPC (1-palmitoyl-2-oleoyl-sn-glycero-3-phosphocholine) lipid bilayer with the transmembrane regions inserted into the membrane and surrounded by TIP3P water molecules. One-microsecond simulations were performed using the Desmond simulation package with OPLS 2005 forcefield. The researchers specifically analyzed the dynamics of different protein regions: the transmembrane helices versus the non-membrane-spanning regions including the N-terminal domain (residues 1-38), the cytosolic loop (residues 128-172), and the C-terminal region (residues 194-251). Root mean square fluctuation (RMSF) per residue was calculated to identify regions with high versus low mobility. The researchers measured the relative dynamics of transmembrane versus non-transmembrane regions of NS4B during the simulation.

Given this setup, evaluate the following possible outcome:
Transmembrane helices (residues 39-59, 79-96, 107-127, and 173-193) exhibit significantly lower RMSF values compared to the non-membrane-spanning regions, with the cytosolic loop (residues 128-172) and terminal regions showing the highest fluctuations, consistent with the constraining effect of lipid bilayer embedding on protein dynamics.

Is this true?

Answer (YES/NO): YES